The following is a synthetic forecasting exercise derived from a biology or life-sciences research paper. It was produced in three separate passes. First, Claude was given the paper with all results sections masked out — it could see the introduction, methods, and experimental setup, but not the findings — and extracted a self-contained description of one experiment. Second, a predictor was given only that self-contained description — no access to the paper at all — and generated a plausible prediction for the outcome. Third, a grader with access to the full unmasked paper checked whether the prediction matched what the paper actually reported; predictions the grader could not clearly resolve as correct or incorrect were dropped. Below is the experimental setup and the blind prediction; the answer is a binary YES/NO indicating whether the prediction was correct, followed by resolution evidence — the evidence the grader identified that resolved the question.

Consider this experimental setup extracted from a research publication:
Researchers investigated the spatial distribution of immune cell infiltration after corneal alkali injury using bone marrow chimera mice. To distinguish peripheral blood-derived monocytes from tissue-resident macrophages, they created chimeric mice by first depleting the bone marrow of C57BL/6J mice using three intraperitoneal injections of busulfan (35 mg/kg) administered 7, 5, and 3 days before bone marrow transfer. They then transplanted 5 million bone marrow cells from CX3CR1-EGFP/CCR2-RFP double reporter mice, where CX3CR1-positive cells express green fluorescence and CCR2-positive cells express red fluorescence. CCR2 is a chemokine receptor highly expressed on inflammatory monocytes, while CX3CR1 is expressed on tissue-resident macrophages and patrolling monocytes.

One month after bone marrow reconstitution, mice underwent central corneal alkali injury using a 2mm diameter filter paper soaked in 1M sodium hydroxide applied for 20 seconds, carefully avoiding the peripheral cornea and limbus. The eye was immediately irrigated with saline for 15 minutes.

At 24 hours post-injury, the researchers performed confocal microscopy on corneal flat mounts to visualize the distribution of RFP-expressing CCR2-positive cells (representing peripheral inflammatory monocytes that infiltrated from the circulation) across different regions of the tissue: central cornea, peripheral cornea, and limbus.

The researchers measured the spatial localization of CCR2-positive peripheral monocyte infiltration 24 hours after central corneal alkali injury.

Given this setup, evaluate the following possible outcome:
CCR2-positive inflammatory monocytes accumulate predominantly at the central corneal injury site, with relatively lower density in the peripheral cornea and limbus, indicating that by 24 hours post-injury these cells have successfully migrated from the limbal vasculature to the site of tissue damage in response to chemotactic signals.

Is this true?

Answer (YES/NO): NO